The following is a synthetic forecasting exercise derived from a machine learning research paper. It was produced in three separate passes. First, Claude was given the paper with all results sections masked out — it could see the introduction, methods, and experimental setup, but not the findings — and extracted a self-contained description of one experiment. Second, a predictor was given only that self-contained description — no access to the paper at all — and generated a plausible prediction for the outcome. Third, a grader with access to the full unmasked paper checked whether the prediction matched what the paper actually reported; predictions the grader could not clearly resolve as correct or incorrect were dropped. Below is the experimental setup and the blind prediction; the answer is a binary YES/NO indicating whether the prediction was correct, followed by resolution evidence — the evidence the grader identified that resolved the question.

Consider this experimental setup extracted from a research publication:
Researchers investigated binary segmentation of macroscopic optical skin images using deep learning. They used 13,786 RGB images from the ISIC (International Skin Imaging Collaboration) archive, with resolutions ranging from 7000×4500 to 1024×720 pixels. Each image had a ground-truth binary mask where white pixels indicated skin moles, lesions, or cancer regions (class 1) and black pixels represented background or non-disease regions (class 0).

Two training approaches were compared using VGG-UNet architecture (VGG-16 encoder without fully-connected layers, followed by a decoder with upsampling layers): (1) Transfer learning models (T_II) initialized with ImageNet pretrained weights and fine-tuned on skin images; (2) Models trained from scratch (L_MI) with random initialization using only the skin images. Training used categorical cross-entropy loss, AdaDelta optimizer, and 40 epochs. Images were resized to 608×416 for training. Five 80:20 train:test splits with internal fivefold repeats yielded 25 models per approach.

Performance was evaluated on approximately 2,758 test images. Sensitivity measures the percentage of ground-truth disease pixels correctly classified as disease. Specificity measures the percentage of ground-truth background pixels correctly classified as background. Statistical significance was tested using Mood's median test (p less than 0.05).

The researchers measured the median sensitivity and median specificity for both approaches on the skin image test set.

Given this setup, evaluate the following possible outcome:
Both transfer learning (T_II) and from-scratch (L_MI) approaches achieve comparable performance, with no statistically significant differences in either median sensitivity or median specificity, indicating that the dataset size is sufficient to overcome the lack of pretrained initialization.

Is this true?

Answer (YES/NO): NO